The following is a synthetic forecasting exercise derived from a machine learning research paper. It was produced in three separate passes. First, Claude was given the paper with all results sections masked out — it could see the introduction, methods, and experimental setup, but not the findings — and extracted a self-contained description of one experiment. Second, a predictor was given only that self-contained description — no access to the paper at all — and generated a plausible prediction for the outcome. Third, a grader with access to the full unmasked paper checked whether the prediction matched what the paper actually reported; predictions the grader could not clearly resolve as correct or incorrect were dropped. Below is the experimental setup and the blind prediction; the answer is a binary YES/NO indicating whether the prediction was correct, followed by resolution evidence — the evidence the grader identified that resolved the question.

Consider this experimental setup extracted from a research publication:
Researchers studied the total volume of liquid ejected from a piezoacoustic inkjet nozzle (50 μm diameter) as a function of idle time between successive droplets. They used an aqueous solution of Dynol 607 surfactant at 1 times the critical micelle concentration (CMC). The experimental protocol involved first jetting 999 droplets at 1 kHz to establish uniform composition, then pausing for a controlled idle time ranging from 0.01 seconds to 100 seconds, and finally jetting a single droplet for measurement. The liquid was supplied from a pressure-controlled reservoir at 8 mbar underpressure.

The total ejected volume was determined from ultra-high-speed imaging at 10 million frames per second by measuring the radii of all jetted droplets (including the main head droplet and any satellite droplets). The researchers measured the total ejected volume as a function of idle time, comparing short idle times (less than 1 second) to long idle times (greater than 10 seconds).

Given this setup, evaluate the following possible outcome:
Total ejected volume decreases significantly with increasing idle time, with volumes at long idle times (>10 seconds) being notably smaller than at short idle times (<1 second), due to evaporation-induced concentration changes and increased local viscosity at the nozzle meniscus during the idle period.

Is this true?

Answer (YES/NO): NO